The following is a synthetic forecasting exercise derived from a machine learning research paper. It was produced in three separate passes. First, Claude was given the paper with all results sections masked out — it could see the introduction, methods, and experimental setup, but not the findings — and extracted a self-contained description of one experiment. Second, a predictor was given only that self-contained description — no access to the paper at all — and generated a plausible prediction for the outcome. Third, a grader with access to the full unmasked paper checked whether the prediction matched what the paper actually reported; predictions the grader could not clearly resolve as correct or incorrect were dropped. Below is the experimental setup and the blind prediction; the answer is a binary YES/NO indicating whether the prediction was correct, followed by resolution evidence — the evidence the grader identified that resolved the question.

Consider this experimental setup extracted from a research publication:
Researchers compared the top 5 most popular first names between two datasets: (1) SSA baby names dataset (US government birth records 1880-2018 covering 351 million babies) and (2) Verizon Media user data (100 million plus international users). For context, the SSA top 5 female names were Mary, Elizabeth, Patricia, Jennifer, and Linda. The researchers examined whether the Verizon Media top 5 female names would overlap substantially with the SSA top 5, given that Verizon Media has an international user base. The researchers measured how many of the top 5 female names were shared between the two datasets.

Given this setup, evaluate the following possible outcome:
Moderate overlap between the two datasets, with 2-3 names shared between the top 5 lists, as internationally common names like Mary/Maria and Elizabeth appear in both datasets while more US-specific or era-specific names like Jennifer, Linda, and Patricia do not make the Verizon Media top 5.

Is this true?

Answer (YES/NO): NO